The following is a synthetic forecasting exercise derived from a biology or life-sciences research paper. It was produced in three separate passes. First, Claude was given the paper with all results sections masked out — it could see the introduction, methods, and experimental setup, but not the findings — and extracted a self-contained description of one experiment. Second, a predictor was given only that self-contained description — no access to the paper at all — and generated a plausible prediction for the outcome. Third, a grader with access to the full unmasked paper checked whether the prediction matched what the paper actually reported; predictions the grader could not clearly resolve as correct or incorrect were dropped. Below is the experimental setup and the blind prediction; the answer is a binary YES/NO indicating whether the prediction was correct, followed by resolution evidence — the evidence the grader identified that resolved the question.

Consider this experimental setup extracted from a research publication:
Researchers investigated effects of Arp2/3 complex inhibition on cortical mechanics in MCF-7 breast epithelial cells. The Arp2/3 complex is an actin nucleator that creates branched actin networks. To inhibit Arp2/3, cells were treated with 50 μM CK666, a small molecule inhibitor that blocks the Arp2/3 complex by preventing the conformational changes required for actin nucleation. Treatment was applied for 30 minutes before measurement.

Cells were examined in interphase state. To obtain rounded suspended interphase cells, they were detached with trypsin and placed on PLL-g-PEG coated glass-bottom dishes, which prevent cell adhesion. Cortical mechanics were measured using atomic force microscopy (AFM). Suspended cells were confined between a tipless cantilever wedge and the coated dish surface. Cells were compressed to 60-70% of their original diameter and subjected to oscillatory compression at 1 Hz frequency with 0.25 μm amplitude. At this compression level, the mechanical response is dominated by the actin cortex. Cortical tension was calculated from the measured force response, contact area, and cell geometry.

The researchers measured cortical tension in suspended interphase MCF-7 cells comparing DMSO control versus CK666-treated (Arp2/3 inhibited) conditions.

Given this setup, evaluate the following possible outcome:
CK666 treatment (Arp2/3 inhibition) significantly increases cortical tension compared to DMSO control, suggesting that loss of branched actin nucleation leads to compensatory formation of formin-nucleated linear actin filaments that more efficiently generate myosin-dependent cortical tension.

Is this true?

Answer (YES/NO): NO